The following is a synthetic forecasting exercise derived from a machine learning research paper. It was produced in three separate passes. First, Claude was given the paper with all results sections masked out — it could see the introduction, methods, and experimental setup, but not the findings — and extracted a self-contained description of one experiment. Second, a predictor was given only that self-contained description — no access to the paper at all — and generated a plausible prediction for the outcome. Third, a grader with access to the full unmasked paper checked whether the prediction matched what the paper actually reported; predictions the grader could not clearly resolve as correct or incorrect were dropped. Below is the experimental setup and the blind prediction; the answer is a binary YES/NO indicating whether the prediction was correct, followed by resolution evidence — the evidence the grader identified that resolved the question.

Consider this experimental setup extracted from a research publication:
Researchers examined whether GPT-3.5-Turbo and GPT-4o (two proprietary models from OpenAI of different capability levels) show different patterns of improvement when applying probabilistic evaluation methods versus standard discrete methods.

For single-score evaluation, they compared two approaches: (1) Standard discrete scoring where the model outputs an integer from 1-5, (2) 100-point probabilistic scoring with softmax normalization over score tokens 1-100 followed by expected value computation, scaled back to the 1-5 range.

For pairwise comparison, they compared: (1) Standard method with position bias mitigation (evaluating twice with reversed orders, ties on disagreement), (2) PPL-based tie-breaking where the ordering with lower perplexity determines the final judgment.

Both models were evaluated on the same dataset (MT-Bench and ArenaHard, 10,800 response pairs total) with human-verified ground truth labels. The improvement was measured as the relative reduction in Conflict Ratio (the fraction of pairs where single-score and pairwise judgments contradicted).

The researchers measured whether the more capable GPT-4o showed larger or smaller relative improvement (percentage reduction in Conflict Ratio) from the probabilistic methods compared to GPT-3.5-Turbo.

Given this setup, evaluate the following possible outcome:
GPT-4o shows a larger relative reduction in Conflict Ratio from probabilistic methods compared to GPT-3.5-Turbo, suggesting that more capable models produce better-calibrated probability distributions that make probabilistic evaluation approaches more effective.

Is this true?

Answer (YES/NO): YES